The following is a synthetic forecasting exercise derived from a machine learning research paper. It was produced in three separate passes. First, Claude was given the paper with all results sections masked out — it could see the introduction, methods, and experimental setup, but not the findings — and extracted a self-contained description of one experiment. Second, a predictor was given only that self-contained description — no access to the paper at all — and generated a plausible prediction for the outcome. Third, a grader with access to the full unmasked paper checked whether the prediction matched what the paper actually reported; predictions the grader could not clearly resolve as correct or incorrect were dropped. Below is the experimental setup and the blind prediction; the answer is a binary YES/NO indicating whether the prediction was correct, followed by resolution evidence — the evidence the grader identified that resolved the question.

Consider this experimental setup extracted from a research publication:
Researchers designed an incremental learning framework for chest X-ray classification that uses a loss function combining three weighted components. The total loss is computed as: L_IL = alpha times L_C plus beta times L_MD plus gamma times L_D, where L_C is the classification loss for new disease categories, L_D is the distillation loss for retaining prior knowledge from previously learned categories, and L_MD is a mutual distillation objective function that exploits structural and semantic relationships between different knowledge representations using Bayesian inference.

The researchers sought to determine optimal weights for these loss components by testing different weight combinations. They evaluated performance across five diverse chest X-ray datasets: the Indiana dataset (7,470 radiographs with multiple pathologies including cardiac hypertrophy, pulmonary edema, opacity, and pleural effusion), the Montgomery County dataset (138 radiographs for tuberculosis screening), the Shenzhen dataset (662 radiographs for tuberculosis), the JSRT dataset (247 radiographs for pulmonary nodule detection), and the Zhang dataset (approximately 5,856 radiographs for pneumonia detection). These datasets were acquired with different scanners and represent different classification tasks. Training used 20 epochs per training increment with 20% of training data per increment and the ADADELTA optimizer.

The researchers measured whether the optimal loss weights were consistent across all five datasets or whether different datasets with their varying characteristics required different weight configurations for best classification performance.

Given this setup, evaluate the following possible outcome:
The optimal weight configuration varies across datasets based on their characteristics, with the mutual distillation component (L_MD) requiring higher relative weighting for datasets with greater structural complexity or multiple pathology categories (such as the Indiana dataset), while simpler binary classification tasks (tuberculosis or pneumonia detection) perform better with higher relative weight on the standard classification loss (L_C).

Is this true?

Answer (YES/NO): NO